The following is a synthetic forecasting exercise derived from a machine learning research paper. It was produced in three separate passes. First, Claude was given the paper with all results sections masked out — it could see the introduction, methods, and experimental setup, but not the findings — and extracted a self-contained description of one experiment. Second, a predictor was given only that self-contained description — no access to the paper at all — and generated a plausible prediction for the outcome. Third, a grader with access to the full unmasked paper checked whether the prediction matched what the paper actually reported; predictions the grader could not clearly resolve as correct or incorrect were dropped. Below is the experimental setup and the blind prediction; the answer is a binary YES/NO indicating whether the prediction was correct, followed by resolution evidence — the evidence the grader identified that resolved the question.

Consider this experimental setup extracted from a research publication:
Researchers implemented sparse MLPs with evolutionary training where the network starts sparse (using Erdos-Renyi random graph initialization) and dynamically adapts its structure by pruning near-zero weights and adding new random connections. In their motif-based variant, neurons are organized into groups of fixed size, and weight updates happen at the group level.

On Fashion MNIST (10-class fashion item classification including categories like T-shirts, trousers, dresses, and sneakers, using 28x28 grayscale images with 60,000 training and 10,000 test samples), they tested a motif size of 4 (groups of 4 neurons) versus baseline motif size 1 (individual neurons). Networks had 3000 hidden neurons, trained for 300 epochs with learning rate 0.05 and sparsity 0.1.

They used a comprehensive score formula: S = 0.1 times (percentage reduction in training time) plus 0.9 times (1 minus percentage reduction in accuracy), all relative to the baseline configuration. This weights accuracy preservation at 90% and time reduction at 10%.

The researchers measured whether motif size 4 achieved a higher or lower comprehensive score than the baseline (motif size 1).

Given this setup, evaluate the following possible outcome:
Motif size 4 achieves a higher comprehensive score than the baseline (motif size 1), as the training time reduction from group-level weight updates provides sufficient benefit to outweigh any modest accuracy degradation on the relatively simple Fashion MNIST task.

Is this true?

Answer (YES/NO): NO